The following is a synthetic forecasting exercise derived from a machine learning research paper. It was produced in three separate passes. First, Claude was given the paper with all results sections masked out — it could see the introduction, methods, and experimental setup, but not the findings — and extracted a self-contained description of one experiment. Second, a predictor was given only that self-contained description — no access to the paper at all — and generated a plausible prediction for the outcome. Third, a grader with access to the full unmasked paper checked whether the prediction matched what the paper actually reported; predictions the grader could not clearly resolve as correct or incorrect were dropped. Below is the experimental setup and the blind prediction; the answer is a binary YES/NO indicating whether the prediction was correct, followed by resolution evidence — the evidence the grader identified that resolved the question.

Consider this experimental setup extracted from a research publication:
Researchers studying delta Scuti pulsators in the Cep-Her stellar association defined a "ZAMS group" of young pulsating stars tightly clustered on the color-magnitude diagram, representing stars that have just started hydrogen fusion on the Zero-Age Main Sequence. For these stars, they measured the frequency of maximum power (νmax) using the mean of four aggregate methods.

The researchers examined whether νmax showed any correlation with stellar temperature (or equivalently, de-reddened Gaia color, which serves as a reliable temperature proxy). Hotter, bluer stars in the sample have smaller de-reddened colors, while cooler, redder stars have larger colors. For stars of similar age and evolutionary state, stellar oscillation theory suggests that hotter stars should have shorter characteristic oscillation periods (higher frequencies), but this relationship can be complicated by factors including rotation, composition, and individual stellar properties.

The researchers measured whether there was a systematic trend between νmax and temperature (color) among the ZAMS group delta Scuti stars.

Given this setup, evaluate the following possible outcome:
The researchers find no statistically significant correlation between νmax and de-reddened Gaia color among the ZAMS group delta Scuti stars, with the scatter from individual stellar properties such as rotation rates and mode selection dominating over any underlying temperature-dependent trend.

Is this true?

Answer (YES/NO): NO